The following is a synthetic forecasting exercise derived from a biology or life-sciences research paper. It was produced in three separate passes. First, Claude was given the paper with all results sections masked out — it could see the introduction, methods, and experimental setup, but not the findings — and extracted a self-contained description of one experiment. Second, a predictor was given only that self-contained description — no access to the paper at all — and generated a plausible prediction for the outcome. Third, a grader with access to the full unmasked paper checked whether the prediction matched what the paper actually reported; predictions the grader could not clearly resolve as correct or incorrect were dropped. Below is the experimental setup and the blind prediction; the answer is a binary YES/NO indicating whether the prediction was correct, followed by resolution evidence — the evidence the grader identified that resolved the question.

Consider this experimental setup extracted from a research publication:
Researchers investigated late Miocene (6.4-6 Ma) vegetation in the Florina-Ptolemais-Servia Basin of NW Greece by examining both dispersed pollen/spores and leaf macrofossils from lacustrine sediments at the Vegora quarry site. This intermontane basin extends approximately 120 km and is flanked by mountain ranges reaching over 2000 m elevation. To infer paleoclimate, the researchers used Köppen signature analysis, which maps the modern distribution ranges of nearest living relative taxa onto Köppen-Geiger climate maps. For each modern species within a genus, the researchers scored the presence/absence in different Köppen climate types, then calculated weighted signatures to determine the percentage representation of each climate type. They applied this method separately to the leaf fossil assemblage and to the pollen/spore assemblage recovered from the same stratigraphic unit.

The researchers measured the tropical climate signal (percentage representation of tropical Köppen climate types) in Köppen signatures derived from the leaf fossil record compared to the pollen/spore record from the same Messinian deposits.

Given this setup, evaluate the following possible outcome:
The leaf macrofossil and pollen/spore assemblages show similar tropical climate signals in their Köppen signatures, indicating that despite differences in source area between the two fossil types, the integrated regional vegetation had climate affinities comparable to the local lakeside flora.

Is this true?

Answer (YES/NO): NO